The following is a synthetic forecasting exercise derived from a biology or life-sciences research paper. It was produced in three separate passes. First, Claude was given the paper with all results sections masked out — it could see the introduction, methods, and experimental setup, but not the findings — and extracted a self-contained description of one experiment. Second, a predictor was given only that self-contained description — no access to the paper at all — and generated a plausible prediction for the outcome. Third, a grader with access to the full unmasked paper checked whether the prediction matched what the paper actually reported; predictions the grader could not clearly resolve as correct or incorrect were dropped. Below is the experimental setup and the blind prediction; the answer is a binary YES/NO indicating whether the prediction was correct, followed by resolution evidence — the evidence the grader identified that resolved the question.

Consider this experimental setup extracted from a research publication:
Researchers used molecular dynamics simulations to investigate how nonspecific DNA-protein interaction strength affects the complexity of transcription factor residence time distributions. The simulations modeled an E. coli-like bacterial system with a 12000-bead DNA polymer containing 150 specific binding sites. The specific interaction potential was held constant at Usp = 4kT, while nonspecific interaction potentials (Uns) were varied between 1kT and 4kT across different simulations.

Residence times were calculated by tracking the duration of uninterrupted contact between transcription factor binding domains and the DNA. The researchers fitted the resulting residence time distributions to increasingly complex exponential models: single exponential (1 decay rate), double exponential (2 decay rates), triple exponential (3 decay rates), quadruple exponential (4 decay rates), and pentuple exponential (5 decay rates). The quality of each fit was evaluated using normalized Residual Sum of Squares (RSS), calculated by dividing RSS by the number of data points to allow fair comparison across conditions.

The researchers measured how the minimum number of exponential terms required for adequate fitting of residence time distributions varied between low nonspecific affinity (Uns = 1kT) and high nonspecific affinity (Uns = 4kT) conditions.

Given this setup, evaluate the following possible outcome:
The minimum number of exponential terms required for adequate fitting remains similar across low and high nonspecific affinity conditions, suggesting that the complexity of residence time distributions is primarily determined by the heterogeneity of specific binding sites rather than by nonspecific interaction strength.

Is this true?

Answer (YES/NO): NO